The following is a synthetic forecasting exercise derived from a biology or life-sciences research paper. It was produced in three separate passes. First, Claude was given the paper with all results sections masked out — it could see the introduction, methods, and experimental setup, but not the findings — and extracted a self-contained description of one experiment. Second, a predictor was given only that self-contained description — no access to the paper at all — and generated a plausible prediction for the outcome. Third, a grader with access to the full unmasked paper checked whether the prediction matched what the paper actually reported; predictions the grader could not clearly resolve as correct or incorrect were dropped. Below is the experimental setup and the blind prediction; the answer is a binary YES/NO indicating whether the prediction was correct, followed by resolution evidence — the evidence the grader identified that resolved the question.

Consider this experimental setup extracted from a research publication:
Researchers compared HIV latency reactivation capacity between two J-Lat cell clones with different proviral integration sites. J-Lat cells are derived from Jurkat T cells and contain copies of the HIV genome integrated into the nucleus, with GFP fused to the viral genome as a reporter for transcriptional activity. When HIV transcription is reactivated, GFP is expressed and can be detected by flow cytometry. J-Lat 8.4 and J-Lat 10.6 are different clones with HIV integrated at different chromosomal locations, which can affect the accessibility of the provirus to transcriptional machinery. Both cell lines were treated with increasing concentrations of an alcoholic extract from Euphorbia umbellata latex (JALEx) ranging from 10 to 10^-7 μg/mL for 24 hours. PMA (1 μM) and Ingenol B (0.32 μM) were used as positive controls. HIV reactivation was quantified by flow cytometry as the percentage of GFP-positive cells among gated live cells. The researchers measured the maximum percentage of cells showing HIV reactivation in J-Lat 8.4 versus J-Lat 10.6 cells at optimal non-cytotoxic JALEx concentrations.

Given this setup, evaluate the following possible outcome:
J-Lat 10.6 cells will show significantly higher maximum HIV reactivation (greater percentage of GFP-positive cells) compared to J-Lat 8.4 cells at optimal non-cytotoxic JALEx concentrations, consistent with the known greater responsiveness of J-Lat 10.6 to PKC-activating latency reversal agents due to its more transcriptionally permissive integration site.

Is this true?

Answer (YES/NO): YES